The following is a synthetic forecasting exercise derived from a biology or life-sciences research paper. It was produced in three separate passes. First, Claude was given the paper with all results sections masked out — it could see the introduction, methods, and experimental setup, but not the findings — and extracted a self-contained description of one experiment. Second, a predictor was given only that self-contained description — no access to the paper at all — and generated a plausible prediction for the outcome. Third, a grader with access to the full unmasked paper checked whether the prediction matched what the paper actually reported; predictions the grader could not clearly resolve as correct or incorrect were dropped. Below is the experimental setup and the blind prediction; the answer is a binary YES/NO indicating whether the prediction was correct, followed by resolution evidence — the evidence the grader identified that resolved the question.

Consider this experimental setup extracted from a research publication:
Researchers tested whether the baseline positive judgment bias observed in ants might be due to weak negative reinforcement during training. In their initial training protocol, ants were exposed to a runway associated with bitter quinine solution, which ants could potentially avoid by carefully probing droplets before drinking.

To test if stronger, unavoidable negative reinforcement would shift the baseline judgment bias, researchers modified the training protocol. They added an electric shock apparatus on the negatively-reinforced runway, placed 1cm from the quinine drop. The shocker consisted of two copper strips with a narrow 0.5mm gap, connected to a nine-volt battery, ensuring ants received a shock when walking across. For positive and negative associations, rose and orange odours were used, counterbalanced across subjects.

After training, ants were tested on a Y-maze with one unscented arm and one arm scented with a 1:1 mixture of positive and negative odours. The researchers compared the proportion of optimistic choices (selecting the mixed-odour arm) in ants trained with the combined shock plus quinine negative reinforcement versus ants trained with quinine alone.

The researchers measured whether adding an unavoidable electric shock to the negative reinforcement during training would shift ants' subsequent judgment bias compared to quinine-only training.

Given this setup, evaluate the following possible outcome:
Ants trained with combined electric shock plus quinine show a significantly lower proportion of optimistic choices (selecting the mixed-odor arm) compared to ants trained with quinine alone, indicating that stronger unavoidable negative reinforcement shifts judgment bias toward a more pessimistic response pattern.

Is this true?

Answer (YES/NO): NO